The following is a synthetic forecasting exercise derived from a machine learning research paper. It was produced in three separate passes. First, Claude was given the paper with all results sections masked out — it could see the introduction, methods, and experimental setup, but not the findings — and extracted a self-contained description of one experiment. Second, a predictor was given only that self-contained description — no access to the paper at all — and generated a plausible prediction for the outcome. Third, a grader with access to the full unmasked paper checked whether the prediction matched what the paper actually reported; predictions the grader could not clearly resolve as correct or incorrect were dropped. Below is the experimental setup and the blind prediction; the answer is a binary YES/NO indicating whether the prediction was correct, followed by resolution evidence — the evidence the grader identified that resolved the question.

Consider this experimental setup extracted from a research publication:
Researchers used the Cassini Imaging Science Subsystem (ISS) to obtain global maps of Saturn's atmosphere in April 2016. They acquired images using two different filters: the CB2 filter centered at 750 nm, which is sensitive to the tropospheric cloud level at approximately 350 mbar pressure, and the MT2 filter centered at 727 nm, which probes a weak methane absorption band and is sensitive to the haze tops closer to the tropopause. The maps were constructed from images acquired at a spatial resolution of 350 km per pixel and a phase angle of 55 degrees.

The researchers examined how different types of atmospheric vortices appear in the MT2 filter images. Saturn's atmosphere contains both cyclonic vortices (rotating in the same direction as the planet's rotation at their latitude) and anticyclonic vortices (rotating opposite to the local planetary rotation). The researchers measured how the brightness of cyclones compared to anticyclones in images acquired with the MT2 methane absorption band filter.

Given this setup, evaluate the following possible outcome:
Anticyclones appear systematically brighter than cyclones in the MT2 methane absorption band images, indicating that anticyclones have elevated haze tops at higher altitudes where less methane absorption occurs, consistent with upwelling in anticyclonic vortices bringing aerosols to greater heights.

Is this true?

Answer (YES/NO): YES